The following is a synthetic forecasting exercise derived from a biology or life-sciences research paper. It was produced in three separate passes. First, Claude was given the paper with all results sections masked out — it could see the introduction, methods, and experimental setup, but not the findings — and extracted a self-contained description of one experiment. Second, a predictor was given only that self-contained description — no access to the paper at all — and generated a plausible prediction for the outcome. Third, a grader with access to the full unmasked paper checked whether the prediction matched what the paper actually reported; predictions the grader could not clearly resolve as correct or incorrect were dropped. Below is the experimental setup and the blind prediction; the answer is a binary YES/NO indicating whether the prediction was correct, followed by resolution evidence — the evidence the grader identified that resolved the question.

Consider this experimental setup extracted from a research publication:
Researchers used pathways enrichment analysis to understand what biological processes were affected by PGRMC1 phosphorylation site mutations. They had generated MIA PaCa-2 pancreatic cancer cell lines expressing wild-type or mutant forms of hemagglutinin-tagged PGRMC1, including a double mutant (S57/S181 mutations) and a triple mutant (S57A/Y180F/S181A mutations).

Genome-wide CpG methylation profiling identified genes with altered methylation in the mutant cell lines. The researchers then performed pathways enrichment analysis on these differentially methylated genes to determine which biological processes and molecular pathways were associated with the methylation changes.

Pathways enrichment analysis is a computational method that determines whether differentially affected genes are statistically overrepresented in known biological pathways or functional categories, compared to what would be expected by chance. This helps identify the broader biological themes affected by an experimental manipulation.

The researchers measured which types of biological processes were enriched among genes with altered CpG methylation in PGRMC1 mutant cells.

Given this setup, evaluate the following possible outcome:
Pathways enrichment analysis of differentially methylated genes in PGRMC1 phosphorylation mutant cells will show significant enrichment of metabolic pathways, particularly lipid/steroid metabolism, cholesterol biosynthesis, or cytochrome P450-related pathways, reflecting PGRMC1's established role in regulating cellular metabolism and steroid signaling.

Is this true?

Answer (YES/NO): NO